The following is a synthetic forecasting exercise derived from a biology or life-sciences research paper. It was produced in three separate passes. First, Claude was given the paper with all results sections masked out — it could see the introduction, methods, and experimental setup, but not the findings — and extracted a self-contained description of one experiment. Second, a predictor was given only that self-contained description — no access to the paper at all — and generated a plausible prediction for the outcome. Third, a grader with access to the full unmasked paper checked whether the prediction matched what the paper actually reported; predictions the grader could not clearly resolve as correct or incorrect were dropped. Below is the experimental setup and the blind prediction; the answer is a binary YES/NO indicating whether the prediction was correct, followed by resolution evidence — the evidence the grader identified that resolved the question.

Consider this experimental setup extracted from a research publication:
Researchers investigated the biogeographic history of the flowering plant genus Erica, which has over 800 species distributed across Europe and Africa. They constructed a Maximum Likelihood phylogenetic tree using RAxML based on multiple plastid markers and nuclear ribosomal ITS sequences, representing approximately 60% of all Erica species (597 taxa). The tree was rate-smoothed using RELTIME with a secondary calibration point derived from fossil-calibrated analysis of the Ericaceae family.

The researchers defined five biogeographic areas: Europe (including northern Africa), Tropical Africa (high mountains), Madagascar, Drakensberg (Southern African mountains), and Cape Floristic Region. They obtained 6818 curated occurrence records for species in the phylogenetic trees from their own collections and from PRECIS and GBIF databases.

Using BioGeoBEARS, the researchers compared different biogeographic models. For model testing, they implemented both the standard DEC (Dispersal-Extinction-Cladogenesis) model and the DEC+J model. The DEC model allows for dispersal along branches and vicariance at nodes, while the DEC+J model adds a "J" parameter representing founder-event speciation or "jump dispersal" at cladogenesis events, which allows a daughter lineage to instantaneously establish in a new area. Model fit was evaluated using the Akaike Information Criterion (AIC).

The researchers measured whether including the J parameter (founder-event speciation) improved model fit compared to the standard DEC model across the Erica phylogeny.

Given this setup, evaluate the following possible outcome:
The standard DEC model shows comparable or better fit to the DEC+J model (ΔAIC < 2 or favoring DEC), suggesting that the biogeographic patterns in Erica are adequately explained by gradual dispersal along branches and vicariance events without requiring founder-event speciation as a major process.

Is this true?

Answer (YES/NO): NO